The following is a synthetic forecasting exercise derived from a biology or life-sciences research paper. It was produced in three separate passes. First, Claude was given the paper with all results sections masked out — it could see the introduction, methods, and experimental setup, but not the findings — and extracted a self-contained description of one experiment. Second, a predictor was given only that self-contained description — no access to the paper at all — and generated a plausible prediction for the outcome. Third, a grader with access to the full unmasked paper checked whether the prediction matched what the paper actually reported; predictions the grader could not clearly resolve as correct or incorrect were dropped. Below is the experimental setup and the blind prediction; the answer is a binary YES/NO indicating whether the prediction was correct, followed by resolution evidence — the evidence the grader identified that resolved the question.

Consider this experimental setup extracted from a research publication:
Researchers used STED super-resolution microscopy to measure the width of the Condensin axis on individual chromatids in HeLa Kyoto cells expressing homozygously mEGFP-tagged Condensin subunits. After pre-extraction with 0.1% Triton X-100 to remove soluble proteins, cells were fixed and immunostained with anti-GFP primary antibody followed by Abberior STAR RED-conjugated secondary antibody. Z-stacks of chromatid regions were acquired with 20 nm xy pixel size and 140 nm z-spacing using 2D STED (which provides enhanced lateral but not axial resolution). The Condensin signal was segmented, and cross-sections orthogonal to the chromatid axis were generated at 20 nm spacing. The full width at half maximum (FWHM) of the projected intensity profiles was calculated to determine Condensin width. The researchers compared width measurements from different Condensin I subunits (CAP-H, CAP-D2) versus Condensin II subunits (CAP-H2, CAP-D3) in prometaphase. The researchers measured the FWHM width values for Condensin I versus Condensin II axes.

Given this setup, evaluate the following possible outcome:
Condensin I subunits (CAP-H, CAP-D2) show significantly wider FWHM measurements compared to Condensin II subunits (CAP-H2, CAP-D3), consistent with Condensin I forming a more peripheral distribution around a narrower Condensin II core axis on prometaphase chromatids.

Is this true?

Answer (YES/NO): YES